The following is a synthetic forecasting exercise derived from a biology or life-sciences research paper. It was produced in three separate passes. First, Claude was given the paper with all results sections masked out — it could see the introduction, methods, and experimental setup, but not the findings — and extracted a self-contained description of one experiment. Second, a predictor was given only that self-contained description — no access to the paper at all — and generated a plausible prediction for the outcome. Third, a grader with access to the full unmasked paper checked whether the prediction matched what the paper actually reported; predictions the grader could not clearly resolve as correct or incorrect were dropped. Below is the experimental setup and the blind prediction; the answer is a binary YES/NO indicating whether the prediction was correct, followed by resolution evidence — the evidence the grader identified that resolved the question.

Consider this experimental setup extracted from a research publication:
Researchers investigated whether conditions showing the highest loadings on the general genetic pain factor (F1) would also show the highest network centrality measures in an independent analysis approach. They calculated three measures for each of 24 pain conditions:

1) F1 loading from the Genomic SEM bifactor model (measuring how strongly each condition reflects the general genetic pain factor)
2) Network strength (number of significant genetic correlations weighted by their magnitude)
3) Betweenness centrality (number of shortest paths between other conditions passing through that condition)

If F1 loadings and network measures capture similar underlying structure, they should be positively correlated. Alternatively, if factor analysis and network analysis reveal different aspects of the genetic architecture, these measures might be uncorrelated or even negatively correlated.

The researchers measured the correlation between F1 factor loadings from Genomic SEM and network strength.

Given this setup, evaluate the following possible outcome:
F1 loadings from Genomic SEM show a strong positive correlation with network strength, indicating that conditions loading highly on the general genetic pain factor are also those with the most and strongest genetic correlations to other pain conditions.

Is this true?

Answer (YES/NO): YES